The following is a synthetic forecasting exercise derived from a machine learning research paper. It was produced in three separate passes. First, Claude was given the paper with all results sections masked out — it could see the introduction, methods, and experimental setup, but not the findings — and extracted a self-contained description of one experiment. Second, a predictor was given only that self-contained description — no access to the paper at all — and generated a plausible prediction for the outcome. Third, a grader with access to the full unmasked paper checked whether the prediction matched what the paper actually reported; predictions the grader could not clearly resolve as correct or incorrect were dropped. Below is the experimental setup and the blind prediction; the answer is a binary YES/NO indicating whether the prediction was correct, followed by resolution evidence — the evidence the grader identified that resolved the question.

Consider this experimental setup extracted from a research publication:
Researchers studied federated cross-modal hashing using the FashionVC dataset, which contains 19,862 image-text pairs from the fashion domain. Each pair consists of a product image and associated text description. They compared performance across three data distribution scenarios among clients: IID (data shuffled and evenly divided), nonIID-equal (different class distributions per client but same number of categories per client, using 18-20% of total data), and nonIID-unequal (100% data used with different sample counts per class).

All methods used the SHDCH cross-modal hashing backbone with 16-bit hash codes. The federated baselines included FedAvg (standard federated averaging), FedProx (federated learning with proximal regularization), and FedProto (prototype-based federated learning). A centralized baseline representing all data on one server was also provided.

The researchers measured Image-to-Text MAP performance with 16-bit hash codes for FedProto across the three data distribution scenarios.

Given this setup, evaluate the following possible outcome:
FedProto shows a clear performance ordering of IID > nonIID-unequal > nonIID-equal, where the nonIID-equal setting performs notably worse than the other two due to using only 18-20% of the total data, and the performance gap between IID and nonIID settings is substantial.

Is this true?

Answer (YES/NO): YES